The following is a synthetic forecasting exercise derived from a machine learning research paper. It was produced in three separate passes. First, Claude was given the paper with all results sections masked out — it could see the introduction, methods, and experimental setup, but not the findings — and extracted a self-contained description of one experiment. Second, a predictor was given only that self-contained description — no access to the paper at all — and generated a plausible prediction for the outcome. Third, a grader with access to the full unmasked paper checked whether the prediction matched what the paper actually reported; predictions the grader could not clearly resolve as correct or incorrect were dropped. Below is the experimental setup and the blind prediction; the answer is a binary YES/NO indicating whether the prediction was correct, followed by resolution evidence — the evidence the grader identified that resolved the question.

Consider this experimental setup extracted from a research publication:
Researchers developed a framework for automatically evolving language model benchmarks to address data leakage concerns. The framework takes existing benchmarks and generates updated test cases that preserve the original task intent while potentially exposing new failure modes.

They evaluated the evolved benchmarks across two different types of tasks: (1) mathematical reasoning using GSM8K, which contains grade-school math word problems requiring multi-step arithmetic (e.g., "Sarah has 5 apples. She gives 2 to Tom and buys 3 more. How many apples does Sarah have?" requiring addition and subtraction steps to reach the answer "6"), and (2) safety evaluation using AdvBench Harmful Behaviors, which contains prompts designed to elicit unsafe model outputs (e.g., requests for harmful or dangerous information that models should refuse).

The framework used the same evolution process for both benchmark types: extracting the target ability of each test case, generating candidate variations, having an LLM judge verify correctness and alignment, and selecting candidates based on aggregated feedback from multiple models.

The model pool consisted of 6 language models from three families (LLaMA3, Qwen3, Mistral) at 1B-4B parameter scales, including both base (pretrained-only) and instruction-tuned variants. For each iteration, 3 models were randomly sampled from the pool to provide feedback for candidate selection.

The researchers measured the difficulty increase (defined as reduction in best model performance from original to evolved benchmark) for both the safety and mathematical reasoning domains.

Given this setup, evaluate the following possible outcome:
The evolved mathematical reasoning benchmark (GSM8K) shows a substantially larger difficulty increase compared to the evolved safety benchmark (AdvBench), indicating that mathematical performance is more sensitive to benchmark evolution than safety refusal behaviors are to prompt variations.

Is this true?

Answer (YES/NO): YES